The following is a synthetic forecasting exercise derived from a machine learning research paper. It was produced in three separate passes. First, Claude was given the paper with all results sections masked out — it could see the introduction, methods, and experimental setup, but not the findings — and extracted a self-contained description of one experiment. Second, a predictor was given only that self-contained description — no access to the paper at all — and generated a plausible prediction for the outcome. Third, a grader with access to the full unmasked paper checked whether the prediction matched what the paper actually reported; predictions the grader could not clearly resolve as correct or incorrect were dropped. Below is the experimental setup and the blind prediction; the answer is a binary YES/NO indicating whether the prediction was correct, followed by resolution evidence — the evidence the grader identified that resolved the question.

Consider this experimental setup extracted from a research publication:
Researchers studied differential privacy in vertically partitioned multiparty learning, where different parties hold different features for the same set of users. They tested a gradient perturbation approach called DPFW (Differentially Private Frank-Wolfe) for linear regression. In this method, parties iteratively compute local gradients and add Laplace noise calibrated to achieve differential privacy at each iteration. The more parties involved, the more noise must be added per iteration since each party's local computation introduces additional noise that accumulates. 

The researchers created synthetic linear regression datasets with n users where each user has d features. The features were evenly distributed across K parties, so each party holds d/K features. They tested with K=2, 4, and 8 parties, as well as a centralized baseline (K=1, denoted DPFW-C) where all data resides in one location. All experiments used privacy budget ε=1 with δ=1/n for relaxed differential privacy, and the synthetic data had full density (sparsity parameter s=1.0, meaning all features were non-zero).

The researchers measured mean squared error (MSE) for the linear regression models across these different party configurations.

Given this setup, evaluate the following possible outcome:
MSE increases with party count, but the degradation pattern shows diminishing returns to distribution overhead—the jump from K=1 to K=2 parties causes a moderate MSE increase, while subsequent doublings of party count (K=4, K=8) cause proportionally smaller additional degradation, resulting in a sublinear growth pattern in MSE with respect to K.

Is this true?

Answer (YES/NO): NO